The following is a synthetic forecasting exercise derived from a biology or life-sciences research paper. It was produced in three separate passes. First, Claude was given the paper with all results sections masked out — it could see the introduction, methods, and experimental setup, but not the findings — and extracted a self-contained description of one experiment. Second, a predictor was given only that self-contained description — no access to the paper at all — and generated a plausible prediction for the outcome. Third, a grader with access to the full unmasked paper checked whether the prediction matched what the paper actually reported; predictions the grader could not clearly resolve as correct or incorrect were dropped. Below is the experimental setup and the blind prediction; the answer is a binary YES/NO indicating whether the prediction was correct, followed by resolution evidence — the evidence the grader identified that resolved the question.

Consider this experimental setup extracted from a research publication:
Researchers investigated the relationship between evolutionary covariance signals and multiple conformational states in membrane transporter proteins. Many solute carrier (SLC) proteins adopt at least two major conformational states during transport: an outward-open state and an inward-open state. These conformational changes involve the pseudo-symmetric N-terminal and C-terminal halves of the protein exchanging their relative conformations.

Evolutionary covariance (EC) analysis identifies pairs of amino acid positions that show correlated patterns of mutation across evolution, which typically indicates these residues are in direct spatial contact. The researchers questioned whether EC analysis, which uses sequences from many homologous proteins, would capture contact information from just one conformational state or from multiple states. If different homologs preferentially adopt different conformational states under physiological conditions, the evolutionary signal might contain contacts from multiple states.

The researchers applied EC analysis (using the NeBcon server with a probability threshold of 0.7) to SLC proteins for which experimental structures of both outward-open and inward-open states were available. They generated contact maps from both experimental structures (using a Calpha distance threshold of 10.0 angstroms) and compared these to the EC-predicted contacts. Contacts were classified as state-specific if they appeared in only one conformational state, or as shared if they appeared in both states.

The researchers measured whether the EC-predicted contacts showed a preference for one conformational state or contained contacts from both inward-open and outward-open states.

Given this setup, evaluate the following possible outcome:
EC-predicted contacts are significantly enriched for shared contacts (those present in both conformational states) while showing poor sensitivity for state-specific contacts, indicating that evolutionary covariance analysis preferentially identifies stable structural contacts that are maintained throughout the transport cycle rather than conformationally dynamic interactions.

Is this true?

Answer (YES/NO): NO